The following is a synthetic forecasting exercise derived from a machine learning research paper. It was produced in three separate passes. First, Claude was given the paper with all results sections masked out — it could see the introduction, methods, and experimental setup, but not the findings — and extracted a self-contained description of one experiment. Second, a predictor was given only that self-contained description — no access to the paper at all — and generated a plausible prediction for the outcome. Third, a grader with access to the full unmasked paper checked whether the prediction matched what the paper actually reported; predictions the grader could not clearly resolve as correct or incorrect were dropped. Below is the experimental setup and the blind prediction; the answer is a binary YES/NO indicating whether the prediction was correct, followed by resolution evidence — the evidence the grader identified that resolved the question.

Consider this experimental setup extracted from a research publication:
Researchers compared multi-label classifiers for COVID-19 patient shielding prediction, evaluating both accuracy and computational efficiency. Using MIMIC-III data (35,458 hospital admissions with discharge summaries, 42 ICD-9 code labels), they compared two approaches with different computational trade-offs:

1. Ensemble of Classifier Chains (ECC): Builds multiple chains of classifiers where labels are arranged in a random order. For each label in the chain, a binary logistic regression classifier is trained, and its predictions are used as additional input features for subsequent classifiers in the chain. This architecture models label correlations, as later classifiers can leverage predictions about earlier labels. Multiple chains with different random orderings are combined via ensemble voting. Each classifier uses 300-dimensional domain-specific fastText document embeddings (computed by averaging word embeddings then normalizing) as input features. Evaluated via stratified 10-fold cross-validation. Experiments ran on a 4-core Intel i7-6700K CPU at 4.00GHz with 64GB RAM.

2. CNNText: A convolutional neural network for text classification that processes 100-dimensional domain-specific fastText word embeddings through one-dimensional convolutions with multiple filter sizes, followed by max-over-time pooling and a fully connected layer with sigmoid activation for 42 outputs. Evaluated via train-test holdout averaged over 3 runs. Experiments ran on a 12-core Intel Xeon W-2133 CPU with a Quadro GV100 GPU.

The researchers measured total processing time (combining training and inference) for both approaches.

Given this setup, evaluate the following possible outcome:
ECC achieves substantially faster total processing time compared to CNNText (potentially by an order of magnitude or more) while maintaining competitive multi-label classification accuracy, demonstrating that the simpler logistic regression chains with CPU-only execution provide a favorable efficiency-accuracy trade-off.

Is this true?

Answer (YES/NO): NO